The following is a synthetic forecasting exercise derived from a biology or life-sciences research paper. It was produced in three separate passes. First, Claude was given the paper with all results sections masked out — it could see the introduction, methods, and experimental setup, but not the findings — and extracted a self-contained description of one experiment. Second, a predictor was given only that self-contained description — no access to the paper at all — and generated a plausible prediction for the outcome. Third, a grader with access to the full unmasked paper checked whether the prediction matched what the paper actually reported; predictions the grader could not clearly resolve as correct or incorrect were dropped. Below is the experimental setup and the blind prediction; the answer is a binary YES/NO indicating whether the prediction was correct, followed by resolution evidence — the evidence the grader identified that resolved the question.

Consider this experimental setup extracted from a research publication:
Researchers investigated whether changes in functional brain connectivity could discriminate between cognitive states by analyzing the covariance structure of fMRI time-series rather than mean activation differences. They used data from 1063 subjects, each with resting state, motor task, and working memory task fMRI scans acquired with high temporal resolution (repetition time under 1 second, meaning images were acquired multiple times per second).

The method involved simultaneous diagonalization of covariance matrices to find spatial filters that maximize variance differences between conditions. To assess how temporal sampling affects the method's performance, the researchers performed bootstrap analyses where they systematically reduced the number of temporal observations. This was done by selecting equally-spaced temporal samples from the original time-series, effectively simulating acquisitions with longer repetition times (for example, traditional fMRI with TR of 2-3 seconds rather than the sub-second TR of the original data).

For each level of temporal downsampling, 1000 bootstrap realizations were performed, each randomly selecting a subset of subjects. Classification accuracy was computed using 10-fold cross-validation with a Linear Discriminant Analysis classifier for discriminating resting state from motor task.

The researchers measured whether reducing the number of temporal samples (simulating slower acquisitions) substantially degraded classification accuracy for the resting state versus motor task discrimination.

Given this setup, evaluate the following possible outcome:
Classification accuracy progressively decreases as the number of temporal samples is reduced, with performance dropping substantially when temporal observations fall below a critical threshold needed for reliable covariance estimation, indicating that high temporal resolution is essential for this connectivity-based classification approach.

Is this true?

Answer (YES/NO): NO